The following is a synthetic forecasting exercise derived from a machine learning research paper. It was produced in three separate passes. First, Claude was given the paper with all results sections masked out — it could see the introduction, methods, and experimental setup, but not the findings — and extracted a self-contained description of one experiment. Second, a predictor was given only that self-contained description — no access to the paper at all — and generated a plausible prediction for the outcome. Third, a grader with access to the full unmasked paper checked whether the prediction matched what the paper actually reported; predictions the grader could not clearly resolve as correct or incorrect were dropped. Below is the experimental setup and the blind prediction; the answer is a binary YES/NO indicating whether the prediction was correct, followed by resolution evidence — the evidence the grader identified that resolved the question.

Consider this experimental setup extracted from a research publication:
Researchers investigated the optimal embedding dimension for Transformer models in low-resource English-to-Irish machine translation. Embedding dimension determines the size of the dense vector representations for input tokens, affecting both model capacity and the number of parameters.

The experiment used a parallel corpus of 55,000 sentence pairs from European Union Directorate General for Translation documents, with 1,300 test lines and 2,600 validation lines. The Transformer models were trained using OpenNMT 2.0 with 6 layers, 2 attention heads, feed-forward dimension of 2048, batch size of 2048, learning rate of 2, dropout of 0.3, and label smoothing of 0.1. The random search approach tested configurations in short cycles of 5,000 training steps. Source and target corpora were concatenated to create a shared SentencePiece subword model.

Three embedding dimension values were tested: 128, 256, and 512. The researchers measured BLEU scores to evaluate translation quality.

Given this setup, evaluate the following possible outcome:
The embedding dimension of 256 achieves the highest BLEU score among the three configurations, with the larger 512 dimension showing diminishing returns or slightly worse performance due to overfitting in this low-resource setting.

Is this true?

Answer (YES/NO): NO